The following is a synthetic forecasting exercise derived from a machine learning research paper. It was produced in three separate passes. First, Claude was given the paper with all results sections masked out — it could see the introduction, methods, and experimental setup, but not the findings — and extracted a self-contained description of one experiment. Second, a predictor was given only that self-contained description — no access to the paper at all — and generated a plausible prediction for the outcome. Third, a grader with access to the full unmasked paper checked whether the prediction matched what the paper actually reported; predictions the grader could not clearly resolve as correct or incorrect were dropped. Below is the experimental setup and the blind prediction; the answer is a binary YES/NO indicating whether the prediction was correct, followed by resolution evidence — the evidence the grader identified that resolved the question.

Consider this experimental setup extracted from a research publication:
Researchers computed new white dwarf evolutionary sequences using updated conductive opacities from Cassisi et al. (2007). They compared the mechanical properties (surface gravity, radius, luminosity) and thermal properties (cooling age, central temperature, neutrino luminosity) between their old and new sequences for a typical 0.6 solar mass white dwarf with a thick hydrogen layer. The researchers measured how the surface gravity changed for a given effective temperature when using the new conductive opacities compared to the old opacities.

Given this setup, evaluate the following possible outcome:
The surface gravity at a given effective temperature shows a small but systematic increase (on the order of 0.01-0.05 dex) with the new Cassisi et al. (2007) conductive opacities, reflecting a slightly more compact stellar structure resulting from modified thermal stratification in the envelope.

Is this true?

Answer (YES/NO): NO